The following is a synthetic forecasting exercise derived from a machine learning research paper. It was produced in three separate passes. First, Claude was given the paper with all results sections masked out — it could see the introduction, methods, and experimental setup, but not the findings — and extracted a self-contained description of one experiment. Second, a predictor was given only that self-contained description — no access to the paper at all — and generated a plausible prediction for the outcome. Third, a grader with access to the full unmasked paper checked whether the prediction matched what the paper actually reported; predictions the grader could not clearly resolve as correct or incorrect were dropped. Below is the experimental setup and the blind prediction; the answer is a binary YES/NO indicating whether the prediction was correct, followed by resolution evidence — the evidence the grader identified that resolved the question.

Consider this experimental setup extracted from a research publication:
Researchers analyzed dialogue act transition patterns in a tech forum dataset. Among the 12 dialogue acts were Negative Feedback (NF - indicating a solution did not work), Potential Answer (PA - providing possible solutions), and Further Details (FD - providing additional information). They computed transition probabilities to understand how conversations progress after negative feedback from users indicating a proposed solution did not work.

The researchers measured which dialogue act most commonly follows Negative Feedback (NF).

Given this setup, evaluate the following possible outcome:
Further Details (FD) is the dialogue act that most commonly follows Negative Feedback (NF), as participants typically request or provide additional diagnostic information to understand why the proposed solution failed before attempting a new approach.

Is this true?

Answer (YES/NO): NO